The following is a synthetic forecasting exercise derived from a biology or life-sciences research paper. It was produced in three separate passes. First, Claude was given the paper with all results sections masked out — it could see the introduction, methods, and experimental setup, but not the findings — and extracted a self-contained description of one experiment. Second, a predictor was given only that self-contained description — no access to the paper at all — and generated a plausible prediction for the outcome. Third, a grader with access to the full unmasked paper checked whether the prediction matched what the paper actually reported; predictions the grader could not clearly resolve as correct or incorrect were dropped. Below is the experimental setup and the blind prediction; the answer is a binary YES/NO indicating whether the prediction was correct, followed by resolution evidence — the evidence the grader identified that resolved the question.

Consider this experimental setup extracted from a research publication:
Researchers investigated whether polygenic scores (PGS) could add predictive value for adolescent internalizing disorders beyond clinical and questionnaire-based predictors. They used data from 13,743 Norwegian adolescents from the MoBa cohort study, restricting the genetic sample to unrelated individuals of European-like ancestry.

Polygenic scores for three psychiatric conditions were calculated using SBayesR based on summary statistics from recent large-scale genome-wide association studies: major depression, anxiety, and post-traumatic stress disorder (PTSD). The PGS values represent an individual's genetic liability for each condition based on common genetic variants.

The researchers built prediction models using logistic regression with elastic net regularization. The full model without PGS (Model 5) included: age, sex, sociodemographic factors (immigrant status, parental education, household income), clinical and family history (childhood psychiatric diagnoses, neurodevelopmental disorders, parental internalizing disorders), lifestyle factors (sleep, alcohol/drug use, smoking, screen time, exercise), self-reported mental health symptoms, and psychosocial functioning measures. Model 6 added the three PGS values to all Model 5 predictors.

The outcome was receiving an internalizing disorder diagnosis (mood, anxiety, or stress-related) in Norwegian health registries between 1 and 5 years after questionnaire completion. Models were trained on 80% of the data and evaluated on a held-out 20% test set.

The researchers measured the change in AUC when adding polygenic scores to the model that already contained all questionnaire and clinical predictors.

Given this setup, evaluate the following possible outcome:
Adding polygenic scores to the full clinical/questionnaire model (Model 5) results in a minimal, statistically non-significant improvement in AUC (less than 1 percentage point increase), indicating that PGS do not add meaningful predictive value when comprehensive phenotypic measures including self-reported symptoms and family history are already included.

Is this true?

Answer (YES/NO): YES